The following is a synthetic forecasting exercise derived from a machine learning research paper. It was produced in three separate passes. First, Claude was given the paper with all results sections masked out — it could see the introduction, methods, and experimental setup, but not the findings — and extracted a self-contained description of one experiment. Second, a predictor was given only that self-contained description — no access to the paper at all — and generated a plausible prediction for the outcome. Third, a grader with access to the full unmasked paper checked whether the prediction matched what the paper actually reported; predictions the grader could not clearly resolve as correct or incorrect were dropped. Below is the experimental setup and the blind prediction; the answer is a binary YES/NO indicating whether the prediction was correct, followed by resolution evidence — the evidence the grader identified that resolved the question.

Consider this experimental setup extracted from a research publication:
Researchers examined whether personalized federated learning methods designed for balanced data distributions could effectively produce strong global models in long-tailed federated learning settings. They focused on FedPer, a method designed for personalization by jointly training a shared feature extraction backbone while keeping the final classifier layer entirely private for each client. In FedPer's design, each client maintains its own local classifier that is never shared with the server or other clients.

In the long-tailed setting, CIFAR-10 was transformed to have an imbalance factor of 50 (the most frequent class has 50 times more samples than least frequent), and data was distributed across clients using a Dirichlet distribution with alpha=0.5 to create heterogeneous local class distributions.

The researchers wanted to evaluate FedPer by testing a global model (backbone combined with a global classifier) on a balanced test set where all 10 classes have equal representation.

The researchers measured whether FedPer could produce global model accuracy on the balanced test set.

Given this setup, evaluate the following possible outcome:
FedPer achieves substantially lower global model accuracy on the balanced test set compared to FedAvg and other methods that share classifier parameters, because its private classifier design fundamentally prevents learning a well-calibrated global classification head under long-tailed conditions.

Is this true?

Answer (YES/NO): NO